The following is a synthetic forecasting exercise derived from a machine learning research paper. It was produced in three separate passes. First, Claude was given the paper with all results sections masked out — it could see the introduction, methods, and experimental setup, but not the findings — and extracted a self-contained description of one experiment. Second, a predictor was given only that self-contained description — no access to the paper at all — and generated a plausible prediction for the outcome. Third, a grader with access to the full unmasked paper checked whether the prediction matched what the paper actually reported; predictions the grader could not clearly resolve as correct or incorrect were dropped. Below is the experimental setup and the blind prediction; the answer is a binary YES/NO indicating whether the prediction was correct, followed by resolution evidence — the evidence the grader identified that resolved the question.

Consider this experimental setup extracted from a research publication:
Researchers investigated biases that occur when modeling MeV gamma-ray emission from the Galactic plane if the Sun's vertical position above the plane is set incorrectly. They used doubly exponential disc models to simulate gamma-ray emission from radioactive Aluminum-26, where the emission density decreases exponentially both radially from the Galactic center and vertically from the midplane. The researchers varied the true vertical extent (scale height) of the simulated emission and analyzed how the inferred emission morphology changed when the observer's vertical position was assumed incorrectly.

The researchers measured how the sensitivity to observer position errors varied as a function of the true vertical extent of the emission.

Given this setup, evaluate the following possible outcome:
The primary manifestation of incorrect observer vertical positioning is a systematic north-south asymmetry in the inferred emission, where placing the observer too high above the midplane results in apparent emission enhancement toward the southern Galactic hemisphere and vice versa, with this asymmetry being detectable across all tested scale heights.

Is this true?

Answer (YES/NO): NO